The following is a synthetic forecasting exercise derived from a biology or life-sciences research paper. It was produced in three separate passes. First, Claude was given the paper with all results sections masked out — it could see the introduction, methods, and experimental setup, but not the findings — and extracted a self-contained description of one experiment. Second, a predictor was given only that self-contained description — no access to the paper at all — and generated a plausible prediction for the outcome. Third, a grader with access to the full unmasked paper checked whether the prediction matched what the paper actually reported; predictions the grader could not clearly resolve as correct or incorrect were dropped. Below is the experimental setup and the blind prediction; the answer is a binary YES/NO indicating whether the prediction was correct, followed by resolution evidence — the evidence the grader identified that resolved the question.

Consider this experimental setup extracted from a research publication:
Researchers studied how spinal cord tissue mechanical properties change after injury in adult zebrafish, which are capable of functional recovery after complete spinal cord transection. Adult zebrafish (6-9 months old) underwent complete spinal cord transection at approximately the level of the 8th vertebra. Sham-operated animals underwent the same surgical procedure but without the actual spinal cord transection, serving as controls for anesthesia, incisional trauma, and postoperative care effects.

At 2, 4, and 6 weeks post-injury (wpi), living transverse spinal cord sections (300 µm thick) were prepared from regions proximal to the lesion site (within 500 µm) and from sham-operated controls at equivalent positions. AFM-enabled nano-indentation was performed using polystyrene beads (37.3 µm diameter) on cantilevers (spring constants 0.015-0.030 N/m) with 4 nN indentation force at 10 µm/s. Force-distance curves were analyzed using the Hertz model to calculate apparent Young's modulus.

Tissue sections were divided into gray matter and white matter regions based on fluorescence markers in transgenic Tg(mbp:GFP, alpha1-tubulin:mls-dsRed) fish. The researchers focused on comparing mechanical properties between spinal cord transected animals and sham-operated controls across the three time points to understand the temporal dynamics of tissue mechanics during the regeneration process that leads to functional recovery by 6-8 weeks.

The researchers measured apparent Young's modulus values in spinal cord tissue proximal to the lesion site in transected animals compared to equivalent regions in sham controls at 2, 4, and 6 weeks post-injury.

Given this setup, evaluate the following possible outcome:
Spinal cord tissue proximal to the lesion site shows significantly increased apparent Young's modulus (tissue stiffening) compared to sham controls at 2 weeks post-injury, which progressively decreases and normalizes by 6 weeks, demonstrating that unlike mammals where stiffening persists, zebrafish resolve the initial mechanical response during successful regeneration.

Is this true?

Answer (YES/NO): NO